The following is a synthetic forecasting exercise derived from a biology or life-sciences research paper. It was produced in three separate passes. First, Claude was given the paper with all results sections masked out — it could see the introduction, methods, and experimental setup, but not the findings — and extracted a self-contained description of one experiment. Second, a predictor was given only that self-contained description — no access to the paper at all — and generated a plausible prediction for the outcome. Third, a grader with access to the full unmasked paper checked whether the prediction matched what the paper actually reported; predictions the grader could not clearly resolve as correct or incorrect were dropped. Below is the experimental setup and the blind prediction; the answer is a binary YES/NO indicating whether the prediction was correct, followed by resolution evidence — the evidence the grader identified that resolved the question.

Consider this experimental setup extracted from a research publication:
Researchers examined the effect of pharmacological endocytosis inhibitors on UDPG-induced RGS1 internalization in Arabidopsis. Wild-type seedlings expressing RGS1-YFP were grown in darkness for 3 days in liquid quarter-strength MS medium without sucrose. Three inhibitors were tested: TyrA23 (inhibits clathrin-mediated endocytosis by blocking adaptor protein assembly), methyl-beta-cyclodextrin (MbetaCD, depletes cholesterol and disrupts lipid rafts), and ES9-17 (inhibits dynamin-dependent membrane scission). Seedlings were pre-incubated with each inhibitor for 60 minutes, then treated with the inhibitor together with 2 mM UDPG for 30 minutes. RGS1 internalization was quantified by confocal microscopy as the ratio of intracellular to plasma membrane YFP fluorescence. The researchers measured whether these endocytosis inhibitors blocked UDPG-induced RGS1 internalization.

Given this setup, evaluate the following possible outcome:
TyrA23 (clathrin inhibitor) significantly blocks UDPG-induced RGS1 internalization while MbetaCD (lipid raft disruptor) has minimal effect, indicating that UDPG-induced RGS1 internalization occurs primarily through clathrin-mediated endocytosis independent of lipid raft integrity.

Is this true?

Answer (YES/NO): NO